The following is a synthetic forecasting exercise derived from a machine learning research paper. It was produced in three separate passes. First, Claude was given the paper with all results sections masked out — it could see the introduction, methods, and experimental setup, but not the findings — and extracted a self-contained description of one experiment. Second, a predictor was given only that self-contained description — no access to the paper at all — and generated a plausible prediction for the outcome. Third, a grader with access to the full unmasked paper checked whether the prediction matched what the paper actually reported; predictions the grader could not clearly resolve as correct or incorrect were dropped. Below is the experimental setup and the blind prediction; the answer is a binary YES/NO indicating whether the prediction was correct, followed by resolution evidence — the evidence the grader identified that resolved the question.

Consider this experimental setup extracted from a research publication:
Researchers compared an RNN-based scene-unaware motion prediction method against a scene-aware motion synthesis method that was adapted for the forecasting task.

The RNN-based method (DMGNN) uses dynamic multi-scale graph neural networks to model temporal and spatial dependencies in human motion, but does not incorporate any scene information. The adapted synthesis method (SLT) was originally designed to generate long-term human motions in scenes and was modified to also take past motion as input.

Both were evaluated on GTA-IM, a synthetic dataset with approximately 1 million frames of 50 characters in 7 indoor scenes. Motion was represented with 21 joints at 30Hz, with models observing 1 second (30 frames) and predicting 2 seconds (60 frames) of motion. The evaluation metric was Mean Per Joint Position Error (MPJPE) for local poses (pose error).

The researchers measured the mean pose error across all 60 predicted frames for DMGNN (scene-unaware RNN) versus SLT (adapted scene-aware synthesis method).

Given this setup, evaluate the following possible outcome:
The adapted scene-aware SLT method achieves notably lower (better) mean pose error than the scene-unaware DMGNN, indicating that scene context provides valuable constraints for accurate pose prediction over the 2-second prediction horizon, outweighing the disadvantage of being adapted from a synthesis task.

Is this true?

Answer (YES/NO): NO